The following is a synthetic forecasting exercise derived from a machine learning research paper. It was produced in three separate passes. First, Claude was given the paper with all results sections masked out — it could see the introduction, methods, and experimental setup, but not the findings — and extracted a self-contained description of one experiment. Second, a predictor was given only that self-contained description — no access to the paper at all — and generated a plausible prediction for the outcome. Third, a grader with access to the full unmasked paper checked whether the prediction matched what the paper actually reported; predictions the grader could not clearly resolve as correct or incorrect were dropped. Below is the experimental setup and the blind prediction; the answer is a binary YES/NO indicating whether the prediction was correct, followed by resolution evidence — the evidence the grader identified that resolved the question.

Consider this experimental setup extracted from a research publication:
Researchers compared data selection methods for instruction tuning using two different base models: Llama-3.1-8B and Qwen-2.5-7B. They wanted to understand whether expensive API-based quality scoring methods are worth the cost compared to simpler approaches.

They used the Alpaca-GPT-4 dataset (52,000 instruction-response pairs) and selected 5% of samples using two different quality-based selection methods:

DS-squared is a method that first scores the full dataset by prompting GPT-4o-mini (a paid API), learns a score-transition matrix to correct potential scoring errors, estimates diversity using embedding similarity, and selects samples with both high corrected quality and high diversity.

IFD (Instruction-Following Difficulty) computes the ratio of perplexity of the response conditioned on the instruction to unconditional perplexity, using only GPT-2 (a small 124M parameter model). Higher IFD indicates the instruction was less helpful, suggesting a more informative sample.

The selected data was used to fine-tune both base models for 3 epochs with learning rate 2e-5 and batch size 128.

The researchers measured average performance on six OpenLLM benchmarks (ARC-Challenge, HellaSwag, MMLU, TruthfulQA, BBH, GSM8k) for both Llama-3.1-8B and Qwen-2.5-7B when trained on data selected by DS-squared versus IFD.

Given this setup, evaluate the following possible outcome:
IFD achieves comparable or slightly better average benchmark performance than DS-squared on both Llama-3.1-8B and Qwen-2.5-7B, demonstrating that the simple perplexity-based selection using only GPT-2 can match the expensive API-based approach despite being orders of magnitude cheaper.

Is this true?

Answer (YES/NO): YES